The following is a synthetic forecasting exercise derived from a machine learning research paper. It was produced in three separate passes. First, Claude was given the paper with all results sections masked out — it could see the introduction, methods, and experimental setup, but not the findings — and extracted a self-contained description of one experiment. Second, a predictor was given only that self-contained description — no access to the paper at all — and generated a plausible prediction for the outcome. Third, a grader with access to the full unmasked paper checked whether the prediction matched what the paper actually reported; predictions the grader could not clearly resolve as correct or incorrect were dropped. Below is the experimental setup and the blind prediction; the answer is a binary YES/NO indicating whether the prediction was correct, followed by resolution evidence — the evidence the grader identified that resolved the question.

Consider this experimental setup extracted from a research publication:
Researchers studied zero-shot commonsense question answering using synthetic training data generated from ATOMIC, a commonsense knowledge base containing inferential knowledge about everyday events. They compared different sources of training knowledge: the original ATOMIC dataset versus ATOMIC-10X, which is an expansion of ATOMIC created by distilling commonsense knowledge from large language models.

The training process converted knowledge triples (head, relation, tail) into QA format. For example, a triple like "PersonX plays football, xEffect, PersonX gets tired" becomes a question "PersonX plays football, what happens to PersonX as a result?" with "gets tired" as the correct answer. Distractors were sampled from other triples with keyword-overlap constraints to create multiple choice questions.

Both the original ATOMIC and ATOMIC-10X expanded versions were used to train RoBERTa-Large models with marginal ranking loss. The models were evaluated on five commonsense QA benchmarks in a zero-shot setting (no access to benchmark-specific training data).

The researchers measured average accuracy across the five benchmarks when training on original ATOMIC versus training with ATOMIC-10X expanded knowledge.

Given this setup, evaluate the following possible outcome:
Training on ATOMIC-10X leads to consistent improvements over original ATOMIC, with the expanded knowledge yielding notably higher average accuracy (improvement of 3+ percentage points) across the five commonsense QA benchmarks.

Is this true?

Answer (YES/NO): NO